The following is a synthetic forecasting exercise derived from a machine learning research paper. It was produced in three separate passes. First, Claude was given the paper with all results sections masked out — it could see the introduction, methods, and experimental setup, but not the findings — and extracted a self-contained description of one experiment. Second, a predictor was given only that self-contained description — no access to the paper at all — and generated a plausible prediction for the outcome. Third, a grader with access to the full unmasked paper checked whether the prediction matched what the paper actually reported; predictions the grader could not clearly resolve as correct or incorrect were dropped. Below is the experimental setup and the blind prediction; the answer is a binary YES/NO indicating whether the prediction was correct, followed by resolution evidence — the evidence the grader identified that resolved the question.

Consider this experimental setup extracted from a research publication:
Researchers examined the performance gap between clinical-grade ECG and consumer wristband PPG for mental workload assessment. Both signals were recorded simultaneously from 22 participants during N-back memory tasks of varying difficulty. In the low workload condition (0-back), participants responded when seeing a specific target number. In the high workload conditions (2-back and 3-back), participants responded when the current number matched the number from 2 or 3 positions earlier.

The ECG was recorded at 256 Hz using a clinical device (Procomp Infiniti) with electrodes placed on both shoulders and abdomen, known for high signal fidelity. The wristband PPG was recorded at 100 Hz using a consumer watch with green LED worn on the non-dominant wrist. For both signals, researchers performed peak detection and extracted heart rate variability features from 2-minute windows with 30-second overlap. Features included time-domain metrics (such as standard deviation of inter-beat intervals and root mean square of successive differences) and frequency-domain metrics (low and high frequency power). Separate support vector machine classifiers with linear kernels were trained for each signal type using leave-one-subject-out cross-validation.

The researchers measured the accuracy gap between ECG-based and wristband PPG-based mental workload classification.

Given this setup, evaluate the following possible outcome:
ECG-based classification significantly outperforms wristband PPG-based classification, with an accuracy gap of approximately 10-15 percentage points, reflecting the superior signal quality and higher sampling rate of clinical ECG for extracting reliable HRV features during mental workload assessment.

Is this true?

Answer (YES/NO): YES